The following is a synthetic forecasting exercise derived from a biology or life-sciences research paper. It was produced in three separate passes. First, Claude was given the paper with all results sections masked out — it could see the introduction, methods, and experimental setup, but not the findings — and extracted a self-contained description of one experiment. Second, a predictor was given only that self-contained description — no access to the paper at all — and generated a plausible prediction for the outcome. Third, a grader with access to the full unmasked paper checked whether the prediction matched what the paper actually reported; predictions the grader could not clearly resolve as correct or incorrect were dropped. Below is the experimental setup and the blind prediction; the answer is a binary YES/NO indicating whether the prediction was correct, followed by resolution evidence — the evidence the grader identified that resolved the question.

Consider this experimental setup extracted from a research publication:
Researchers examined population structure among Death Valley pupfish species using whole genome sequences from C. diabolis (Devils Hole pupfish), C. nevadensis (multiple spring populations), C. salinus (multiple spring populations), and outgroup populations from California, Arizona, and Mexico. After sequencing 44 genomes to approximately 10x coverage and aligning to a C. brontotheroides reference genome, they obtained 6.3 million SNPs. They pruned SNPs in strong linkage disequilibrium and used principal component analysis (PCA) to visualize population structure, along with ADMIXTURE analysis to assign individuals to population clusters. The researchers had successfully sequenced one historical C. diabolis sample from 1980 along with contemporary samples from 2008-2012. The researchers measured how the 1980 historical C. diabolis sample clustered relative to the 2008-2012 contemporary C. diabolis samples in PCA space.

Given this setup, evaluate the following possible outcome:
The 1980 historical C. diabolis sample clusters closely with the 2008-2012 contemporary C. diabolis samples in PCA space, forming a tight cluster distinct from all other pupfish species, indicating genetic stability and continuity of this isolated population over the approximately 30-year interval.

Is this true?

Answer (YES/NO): YES